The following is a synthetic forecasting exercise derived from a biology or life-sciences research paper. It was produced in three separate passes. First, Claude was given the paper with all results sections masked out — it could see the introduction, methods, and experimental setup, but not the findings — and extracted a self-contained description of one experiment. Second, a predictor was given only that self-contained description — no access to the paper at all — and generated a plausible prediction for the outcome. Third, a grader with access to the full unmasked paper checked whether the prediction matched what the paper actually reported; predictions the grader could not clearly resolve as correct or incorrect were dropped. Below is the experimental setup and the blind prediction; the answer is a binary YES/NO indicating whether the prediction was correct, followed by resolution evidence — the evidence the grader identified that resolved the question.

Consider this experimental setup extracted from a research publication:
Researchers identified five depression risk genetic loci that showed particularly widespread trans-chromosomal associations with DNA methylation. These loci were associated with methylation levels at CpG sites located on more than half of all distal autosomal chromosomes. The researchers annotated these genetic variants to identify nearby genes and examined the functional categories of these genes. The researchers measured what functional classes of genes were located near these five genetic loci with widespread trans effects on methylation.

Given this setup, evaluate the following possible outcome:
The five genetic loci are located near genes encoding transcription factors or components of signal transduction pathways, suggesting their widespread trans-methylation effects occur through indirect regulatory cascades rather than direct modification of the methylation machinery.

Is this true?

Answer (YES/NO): YES